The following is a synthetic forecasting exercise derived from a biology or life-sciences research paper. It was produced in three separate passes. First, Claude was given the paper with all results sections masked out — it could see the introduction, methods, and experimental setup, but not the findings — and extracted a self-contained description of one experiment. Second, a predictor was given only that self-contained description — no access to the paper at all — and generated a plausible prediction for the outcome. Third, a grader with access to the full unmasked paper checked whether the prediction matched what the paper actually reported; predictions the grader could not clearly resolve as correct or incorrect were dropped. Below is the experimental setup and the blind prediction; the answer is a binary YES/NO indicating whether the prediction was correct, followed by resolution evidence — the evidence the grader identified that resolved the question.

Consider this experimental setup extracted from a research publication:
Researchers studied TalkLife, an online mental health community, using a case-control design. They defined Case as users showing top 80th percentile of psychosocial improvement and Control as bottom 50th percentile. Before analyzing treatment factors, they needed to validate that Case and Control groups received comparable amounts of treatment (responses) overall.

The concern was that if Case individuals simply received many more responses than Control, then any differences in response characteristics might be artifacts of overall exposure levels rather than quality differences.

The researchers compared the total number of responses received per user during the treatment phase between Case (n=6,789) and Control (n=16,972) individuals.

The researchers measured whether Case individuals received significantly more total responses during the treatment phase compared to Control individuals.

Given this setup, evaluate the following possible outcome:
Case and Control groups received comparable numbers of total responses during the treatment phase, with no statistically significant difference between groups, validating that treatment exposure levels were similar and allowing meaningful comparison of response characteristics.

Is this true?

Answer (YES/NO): YES